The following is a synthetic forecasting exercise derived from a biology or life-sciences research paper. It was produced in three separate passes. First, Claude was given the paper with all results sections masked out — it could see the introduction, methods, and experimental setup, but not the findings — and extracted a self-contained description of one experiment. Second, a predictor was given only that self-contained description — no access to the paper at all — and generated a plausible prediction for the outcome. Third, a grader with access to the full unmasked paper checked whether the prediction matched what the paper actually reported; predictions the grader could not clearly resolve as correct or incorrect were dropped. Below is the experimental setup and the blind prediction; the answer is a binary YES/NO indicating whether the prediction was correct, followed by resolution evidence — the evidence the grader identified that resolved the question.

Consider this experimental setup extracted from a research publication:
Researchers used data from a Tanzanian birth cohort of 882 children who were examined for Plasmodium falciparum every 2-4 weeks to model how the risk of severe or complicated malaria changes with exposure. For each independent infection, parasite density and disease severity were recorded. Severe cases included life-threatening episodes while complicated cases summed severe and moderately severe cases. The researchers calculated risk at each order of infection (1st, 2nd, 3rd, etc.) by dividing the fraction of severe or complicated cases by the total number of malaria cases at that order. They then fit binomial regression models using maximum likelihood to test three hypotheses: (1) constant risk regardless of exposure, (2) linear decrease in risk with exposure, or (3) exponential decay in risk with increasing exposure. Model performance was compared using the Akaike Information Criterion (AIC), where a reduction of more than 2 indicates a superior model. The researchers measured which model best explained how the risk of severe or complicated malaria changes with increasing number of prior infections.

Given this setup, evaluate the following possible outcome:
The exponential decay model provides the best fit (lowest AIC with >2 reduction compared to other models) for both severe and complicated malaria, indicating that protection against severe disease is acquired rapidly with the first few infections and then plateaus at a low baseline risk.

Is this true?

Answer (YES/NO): YES